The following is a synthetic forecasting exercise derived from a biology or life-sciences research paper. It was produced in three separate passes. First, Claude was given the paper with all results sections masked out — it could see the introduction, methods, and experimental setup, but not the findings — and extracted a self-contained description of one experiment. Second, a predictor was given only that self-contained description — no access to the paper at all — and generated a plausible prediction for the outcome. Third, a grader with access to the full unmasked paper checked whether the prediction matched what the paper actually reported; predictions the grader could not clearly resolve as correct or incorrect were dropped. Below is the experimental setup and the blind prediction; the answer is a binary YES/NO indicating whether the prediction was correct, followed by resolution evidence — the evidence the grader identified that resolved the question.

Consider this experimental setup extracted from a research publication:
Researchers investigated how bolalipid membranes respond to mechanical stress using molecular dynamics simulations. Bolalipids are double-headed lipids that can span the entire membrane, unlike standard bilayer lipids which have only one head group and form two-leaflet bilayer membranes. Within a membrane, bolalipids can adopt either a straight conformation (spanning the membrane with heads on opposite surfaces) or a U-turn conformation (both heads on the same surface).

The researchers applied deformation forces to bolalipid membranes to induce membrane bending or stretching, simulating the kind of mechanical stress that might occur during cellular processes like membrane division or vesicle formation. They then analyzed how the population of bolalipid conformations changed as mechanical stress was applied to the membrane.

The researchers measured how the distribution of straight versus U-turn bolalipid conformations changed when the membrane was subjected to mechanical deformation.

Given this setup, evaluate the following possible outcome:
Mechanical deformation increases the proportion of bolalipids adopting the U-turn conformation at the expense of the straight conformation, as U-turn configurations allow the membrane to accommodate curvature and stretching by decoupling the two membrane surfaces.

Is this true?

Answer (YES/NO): YES